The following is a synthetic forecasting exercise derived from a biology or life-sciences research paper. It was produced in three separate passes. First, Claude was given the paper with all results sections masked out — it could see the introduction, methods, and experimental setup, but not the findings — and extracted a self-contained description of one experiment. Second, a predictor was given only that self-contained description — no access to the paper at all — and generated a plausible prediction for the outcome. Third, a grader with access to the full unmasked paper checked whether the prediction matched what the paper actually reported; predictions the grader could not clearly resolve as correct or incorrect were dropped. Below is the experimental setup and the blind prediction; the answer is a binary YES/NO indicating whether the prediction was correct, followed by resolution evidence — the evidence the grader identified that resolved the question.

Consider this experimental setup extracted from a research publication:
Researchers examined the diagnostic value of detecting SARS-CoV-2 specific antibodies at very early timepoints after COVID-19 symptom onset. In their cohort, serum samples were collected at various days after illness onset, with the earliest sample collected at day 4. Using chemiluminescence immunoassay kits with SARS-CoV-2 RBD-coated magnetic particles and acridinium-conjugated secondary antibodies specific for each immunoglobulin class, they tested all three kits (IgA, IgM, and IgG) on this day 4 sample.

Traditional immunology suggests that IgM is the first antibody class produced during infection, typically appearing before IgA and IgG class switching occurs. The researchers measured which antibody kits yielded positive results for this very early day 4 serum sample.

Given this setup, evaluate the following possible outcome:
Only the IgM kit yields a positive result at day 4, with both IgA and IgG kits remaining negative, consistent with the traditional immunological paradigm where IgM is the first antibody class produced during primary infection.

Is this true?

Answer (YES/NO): YES